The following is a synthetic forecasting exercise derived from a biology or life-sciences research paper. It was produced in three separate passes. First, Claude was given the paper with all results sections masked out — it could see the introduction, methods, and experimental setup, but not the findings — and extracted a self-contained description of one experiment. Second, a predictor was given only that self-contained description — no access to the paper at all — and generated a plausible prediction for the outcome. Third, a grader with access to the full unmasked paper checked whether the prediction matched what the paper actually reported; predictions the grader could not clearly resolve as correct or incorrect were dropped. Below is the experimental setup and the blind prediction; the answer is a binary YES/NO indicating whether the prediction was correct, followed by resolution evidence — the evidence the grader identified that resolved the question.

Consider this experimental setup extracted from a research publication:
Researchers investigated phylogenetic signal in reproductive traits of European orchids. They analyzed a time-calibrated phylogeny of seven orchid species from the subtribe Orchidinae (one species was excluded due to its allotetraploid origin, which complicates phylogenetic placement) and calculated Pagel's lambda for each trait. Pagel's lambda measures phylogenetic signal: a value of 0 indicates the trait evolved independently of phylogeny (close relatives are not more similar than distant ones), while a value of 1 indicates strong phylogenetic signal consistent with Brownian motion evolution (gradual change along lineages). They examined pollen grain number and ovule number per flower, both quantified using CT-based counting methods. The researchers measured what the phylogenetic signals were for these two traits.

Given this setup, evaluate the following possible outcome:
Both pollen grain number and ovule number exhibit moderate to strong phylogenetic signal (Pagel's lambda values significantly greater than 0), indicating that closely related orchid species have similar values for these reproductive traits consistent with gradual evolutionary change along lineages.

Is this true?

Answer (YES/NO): NO